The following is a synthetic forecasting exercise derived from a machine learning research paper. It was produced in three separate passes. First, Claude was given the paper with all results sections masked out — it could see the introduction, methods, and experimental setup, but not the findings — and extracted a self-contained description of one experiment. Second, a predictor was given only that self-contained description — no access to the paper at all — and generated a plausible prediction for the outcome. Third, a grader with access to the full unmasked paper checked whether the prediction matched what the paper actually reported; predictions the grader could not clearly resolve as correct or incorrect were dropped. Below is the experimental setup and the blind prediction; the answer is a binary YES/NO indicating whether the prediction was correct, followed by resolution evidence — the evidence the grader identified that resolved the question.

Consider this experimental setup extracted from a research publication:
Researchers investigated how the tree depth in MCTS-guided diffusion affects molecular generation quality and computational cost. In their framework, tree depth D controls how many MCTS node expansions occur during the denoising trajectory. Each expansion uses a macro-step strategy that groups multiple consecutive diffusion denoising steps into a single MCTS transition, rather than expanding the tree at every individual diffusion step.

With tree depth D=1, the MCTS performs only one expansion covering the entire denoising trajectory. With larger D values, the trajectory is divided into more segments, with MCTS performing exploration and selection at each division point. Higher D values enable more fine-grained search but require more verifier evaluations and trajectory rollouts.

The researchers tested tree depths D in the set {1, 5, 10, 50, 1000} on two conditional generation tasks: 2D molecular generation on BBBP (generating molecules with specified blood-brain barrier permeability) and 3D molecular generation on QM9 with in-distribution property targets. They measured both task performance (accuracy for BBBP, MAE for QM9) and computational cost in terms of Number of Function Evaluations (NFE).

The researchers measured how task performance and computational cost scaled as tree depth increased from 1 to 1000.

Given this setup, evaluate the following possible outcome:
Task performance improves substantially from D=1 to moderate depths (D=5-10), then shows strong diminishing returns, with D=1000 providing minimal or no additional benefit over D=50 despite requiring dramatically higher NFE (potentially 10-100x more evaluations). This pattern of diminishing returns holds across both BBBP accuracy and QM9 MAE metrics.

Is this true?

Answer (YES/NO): YES